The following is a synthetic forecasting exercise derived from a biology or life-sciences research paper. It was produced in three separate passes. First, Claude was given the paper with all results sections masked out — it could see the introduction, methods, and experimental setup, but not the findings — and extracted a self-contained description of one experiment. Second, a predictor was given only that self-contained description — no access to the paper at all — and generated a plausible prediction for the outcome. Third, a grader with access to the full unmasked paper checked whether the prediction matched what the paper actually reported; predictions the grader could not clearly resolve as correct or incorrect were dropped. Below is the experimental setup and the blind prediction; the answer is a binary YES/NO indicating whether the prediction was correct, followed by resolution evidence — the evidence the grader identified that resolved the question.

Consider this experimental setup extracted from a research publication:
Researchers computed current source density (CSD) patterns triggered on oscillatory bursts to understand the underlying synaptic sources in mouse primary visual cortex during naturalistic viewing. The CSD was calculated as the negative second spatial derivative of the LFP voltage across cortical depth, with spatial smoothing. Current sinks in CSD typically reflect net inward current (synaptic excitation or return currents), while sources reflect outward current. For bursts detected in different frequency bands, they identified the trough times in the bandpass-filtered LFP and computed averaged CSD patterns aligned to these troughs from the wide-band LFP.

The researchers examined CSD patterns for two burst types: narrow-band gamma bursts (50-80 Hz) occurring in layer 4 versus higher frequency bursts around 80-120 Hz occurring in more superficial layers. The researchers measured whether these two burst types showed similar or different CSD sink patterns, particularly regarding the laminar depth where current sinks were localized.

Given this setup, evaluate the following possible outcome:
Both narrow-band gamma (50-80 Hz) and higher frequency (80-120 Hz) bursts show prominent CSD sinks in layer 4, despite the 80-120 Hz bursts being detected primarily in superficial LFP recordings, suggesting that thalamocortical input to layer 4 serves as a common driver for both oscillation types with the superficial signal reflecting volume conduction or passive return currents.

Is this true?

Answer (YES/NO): NO